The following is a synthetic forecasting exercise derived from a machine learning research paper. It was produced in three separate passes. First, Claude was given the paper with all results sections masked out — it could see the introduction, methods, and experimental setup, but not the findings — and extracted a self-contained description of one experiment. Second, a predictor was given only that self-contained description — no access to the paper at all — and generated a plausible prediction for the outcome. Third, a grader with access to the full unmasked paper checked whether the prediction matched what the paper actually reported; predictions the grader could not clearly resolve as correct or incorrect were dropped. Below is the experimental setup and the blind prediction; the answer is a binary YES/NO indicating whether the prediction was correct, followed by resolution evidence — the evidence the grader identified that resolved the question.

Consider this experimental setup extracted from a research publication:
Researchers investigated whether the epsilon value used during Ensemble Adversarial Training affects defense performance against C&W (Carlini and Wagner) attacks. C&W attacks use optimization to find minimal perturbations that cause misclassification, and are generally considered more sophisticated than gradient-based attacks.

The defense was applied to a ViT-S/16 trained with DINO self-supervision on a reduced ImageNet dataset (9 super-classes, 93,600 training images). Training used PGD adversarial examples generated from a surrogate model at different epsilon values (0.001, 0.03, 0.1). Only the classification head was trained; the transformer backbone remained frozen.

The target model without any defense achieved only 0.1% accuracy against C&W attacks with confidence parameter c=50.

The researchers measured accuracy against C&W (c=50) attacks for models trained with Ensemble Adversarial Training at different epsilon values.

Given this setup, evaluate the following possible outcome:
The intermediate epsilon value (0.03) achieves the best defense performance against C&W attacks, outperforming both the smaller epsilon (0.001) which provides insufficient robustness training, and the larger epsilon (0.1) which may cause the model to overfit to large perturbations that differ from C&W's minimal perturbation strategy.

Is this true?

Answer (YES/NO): YES